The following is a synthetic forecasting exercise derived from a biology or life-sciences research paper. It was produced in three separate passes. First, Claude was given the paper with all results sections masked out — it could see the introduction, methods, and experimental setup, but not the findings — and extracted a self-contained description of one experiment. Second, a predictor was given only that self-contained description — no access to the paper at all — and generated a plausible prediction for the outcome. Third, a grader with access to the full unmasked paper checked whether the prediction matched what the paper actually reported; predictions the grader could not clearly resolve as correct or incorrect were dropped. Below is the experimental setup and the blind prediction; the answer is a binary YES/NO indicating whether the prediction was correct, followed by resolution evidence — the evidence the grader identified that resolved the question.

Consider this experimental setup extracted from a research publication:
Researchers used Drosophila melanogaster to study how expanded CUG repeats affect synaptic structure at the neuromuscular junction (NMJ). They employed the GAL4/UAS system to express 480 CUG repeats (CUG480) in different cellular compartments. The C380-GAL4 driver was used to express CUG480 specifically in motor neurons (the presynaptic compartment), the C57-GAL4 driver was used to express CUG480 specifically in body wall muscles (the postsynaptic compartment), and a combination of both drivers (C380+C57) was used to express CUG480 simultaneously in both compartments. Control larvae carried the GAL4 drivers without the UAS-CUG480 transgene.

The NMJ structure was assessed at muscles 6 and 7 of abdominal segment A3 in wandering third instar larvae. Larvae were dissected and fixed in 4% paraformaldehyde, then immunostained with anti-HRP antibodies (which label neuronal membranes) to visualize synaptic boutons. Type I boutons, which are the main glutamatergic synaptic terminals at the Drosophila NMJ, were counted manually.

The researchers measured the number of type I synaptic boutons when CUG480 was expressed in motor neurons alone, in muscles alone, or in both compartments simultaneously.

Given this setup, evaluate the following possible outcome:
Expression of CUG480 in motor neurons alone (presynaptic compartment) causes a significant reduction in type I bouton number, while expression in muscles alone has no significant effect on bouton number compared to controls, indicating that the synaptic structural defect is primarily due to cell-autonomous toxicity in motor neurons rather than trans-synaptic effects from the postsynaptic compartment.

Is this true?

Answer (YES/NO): NO